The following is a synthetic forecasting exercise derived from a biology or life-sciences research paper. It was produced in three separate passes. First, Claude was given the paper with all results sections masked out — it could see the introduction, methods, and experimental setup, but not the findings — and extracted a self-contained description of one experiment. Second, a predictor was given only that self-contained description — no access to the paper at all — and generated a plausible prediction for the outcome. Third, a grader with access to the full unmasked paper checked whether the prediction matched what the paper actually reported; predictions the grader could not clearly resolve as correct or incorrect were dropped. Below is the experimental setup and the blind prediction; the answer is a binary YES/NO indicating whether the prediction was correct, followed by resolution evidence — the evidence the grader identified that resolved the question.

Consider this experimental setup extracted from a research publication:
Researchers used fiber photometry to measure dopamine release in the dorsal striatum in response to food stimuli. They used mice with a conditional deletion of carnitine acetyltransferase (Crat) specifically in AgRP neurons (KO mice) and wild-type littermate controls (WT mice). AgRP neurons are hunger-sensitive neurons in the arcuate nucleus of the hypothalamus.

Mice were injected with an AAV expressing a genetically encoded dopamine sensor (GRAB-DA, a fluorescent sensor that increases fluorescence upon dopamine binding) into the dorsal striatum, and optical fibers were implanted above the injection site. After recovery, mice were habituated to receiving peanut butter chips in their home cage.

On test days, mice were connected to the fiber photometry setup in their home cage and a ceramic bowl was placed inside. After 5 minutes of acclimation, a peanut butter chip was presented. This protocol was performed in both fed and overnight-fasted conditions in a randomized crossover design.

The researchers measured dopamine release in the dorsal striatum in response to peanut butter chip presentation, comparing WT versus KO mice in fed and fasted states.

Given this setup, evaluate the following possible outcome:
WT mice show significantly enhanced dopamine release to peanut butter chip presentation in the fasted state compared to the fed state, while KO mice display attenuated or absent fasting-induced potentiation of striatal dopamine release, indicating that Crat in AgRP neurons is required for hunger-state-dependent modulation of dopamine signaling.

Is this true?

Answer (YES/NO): NO